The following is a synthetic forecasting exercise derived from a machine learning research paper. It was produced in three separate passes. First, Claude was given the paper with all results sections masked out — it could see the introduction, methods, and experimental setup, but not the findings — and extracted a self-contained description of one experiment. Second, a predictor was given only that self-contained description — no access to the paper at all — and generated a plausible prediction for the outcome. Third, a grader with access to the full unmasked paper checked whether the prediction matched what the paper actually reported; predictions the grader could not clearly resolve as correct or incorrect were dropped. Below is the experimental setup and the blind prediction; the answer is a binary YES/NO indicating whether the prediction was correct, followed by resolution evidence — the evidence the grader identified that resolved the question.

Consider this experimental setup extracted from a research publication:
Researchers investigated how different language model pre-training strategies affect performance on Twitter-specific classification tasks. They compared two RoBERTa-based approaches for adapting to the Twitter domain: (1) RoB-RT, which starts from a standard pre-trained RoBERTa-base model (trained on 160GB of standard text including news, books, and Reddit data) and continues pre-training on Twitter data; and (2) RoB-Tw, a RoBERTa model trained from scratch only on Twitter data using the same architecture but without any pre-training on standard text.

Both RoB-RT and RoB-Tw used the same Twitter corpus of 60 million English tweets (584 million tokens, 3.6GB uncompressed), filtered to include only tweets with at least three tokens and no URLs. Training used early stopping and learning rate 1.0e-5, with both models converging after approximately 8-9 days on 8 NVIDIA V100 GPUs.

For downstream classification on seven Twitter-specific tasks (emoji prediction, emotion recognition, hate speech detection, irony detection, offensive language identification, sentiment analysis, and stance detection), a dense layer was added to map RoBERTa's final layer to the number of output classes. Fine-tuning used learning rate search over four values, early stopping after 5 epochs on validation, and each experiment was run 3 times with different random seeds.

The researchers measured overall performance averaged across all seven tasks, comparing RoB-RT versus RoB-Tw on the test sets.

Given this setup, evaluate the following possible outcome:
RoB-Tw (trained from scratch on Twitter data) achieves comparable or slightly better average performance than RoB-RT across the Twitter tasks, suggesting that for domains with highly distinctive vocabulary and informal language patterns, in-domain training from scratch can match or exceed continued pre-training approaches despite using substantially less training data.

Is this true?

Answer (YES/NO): NO